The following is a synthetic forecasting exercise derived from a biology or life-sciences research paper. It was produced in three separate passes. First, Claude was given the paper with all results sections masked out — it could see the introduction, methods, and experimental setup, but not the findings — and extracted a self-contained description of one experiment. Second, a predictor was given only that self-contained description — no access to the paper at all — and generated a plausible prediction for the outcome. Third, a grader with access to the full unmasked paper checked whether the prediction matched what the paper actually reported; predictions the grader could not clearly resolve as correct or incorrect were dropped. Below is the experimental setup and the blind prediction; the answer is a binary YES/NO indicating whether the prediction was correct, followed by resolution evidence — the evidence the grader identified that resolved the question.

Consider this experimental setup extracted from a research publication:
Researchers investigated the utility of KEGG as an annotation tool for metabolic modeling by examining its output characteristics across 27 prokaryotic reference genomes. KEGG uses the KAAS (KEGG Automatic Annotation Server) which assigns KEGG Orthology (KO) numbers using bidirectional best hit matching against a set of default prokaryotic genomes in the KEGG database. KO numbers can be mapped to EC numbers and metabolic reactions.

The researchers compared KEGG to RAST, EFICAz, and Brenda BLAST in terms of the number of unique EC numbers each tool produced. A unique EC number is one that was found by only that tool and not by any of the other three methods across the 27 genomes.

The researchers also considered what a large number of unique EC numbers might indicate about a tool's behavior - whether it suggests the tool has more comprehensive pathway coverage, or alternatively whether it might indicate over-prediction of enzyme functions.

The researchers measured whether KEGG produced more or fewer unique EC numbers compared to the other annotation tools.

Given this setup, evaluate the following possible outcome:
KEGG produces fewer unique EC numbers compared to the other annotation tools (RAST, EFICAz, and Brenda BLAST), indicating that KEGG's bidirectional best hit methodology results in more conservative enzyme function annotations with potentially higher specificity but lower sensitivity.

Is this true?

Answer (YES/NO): NO